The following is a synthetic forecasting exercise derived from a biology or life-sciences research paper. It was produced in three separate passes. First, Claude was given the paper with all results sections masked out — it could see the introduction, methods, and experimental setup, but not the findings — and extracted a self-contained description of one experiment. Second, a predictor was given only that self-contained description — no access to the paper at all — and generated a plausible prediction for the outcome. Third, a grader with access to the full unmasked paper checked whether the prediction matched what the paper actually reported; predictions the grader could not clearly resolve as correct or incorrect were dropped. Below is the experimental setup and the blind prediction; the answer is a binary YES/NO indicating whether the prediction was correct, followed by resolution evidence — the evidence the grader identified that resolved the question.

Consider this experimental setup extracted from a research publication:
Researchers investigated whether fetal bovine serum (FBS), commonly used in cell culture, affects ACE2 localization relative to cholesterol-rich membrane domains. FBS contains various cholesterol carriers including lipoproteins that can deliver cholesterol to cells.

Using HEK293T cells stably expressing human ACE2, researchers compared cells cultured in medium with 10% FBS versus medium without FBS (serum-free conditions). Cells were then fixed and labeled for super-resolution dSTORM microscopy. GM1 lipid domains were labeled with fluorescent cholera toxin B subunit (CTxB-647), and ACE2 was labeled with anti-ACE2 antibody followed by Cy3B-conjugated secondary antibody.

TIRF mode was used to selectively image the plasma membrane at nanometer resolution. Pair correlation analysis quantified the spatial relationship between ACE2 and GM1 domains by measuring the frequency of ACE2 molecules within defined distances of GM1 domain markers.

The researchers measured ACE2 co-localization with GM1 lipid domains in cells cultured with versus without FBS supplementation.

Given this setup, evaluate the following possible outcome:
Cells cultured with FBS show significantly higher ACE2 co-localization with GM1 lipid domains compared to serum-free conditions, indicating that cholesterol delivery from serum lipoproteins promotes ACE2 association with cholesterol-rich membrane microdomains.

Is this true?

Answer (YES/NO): YES